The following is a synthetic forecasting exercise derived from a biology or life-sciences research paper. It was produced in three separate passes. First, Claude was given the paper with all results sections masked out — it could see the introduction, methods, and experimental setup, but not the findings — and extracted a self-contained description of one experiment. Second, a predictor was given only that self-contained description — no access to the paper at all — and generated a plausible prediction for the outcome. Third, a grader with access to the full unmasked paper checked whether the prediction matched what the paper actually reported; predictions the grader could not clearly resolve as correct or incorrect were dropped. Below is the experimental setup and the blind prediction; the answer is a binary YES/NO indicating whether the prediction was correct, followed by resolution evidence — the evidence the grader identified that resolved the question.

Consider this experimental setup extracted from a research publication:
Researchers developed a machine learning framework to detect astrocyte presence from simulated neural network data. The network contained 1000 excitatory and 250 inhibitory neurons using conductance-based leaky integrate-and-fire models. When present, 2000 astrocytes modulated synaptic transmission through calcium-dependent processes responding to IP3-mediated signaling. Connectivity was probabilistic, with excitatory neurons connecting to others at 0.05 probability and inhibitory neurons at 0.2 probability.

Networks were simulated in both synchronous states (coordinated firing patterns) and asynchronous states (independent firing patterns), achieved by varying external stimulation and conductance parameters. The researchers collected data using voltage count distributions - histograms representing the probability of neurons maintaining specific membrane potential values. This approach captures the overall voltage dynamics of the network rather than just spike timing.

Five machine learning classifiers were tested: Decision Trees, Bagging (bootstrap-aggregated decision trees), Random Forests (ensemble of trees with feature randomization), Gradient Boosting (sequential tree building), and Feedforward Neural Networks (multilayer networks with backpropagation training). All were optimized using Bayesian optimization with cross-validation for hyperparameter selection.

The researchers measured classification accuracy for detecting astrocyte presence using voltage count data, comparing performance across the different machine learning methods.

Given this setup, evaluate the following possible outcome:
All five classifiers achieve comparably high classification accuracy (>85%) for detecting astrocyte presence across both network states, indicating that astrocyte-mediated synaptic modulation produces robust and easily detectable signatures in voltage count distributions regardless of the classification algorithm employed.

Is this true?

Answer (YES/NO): NO